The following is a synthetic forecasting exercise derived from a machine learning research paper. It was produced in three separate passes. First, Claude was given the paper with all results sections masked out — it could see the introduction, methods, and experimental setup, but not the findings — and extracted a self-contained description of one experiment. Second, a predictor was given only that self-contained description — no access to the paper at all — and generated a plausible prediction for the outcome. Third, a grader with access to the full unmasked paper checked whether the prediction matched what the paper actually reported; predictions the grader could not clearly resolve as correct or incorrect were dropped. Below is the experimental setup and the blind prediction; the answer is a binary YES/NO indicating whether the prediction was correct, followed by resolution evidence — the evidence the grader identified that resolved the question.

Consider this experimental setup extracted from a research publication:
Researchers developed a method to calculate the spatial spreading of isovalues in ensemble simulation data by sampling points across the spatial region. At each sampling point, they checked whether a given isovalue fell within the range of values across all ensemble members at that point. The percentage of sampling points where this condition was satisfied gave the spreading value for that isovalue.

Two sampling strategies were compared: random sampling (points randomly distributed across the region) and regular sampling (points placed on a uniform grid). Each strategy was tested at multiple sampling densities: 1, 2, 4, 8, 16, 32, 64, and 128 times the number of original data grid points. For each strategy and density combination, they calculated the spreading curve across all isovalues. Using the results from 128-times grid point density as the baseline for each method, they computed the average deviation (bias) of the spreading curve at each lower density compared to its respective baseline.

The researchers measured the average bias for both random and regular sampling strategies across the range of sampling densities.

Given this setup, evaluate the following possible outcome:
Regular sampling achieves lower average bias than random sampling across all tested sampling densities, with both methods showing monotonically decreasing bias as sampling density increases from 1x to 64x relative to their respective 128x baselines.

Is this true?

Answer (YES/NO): NO